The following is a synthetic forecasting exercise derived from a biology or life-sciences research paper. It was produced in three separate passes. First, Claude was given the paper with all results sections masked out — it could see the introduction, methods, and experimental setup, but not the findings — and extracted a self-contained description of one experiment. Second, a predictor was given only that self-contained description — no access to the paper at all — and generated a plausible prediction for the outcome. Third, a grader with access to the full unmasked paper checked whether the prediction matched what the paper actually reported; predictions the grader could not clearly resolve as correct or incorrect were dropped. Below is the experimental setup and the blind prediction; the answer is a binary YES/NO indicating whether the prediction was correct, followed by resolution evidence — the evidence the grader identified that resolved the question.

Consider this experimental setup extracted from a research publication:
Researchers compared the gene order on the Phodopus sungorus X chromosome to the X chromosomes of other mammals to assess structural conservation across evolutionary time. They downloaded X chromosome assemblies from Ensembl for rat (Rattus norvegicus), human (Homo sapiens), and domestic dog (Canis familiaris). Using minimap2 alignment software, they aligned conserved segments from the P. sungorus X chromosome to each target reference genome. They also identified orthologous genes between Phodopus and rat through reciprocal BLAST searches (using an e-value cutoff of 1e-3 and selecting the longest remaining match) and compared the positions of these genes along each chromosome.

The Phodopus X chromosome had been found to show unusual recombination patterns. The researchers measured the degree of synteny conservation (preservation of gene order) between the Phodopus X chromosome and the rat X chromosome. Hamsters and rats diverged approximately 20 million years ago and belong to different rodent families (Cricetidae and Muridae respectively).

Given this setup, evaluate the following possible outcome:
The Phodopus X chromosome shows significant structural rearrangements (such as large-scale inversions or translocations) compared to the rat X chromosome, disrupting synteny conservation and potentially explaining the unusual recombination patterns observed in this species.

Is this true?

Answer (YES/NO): NO